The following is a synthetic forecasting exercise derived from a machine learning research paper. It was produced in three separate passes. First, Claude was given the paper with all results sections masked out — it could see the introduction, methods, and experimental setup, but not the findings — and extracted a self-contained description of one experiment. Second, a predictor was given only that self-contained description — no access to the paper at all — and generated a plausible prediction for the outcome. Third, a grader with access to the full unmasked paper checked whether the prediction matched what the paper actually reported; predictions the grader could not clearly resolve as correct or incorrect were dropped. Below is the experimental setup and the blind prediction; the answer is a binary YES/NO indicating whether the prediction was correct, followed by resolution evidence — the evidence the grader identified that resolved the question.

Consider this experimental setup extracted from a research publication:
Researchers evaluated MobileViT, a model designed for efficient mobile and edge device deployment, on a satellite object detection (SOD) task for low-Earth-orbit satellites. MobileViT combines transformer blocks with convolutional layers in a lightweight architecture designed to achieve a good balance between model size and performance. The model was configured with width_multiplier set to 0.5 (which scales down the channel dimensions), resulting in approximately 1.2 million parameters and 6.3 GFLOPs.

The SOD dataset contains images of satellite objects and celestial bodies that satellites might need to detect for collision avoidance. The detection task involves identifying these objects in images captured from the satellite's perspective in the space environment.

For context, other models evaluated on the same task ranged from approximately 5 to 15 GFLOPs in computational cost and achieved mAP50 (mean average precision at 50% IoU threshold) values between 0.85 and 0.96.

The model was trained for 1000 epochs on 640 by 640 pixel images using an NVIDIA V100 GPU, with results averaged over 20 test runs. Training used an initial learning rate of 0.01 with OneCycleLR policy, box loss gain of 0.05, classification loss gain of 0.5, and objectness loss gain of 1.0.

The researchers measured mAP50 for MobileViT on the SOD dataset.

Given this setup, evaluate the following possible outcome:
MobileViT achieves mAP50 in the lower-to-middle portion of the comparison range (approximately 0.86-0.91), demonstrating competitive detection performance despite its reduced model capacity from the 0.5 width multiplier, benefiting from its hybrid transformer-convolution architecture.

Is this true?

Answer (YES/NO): NO